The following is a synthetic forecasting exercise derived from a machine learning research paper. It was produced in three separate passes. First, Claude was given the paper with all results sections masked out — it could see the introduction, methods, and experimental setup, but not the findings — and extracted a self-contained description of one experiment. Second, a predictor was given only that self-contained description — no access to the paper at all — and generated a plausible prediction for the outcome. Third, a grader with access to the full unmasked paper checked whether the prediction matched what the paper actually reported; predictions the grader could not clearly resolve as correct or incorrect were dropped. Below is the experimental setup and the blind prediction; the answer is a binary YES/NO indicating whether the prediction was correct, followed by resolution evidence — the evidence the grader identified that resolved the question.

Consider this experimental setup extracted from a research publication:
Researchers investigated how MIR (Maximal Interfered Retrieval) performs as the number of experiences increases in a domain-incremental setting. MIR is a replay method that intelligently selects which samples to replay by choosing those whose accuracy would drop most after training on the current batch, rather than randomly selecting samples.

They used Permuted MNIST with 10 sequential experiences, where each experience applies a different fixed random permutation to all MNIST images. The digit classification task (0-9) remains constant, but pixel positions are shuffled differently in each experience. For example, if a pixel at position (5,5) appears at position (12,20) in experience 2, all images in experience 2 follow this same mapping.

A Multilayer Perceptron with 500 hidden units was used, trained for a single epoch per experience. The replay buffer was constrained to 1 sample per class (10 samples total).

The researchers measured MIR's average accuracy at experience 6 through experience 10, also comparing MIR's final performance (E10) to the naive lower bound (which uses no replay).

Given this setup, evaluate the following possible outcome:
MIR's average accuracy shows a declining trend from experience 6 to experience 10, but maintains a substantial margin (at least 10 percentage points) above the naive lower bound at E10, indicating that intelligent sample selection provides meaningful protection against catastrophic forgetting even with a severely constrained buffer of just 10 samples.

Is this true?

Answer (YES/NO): NO